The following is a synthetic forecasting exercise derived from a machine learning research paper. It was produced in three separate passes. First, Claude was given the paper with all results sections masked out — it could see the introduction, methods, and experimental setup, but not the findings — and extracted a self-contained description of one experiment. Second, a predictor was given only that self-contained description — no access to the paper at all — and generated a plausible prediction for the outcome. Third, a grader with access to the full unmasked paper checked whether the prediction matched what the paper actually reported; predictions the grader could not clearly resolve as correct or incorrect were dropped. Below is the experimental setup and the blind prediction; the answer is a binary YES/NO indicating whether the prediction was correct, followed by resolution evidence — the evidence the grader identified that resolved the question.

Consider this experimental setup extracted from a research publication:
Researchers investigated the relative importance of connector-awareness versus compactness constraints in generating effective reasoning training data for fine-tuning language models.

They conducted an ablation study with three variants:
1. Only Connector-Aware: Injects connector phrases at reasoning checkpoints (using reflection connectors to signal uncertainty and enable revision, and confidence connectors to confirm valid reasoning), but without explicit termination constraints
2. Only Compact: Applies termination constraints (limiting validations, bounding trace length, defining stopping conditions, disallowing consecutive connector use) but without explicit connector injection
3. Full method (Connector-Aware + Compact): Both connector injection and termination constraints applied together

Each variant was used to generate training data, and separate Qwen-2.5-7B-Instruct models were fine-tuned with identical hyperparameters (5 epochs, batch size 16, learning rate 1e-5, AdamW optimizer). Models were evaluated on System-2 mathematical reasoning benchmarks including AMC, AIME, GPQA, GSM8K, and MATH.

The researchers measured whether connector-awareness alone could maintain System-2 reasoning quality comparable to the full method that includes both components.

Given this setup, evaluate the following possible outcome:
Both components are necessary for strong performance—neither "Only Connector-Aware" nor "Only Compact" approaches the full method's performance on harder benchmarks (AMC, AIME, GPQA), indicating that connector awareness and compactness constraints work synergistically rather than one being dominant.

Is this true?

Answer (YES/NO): NO